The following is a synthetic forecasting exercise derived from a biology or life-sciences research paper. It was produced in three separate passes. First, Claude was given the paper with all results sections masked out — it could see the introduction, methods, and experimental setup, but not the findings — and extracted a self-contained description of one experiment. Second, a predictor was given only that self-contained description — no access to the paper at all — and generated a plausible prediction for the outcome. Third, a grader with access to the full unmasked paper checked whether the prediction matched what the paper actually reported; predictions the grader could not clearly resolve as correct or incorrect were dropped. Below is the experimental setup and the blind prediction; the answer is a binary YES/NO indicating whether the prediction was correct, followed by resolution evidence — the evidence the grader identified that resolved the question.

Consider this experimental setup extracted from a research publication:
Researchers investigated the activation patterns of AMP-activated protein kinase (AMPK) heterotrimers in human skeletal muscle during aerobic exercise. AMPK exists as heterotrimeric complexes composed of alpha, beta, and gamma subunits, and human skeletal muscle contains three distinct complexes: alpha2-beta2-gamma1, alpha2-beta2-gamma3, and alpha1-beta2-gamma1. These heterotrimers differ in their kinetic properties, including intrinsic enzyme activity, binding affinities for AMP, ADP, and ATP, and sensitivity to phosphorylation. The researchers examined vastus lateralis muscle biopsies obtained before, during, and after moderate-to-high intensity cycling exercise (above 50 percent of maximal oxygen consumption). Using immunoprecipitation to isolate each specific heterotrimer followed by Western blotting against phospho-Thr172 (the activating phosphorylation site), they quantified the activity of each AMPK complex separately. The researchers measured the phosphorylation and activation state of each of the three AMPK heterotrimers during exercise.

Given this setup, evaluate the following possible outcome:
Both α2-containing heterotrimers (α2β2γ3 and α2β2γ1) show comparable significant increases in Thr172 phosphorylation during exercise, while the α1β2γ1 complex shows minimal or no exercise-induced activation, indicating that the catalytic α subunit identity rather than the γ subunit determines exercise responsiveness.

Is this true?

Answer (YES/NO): NO